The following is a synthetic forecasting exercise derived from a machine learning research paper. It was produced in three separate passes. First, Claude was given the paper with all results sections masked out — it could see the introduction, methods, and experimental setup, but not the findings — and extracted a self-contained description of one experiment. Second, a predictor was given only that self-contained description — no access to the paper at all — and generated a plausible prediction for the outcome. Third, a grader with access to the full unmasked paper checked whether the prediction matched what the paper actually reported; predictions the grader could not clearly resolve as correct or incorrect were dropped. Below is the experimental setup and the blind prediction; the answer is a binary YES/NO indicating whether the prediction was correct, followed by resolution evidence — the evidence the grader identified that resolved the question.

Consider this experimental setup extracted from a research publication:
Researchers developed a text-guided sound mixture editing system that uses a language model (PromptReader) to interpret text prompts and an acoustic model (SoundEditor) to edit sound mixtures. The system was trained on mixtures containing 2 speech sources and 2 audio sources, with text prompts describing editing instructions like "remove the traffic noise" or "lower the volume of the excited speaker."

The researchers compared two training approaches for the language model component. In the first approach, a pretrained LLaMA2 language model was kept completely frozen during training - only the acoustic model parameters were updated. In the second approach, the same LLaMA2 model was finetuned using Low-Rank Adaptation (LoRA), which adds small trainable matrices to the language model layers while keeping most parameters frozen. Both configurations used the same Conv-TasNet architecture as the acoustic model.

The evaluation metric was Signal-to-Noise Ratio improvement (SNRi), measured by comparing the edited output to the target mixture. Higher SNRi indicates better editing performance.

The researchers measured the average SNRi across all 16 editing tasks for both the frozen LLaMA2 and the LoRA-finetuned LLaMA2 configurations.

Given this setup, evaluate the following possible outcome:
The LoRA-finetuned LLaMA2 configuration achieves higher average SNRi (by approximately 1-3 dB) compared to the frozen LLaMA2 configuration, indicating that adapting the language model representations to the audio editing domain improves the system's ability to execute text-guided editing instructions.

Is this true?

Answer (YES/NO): YES